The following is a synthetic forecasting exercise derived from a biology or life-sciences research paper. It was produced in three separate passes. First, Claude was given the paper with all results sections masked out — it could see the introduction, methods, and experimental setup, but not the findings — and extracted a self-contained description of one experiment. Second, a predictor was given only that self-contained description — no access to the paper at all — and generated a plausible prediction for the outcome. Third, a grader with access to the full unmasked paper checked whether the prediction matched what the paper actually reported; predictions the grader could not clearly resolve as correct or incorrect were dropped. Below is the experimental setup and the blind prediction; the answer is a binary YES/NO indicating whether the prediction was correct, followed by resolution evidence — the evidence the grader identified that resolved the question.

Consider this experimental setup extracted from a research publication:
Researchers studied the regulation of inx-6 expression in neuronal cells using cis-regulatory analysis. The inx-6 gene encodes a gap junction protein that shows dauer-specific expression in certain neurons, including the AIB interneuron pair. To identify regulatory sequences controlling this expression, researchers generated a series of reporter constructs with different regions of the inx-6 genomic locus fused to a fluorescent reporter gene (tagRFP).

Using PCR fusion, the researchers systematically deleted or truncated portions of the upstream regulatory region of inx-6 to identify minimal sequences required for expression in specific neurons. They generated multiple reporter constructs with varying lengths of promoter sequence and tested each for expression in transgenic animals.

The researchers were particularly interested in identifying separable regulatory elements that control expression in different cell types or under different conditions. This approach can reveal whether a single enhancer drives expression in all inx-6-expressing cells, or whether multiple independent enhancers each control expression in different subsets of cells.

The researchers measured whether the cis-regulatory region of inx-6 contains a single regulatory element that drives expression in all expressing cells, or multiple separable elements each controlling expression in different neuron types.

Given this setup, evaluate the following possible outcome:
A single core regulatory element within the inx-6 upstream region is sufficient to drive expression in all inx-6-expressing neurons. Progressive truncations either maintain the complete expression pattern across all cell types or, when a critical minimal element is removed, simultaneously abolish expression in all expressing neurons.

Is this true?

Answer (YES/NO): NO